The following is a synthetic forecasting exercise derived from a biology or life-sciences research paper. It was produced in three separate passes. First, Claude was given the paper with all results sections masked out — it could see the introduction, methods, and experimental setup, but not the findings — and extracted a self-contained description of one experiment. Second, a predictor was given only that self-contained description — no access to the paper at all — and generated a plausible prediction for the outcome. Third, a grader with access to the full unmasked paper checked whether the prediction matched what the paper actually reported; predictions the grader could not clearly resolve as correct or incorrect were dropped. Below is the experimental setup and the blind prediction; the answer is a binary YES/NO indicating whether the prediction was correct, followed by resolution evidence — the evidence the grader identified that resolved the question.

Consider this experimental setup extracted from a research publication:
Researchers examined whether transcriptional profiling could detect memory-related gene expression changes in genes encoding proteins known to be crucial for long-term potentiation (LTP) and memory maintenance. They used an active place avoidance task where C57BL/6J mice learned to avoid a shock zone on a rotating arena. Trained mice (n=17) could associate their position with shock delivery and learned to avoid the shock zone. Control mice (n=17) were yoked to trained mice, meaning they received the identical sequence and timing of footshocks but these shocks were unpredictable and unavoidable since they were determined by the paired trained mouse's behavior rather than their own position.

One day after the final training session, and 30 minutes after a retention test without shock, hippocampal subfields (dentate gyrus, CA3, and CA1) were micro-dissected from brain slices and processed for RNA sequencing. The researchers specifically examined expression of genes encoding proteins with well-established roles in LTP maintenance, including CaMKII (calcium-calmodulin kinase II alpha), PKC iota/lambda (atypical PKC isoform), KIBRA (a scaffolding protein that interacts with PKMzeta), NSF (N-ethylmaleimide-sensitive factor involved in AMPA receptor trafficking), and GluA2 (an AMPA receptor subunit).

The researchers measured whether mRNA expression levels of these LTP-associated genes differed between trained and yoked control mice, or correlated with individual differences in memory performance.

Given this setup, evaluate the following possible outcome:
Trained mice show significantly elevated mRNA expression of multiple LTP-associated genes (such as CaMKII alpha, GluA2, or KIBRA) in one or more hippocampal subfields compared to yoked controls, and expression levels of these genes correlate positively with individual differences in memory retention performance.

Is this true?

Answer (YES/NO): NO